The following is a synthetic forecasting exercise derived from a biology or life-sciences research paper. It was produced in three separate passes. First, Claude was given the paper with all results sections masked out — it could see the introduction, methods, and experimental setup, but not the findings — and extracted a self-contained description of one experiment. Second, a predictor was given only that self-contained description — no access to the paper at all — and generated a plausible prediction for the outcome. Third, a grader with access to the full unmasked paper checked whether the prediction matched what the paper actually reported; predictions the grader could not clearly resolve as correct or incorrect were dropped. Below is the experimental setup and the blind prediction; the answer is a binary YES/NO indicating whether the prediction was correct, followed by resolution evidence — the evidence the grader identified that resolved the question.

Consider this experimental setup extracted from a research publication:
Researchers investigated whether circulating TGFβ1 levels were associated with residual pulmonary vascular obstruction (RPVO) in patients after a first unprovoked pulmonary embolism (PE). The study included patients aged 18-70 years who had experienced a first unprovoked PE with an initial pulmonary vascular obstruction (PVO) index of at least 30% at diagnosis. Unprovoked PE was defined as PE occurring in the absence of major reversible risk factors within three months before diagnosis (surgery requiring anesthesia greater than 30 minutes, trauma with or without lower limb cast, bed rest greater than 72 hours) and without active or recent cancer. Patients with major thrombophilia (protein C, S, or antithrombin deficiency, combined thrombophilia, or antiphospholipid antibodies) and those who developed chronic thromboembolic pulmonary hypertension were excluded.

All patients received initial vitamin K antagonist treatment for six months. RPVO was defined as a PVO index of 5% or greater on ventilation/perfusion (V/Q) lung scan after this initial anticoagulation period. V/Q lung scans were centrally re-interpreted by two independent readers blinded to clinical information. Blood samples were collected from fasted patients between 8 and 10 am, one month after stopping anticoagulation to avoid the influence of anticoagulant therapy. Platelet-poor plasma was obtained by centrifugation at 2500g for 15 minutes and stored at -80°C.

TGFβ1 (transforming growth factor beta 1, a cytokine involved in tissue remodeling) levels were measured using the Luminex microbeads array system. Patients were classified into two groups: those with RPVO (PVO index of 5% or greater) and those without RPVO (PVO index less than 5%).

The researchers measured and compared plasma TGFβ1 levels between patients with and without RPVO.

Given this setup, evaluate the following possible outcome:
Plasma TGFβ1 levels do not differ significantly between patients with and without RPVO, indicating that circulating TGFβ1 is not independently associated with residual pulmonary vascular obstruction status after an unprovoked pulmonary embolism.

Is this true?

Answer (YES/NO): NO